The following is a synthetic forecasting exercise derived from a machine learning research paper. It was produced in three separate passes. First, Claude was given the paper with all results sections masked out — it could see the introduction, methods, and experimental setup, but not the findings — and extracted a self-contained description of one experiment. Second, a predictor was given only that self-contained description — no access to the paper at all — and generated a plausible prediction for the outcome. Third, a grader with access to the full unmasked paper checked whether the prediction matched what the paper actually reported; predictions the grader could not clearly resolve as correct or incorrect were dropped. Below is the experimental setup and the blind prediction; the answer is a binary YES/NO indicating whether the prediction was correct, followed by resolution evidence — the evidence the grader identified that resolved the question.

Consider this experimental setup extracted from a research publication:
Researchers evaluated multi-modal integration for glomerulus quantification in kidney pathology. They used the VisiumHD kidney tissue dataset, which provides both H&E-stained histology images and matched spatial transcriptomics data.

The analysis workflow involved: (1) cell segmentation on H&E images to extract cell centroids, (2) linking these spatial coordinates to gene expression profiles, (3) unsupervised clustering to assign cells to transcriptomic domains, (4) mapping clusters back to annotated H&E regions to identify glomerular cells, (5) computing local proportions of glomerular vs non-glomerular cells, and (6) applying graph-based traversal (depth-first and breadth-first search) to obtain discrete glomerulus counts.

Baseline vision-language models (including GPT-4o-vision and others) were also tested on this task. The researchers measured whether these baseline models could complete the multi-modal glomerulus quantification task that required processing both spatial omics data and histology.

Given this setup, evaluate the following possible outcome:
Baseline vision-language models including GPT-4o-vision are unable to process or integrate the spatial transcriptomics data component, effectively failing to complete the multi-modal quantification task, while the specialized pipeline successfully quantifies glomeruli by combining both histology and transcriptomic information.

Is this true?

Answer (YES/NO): YES